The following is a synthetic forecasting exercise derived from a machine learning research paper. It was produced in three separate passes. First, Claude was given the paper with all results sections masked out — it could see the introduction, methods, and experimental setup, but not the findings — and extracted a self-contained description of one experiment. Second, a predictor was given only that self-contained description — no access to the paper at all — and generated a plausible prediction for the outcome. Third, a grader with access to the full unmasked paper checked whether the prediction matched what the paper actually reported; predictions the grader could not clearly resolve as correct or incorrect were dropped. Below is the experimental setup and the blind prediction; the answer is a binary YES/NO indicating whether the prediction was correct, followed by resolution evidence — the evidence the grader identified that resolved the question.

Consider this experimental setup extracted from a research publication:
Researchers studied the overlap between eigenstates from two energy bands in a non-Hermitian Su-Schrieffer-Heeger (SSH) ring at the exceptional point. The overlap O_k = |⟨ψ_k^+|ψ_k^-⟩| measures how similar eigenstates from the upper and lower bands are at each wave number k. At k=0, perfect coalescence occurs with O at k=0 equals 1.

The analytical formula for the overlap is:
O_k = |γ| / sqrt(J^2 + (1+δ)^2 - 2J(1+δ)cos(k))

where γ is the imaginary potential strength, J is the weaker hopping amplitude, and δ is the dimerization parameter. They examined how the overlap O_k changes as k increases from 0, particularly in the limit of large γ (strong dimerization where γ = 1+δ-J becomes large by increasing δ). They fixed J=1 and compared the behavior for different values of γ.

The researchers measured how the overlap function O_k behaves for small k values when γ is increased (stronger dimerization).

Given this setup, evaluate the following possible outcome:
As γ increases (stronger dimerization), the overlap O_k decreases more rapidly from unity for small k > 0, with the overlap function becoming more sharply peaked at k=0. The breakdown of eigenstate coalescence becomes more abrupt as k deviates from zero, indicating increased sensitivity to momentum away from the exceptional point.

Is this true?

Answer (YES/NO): NO